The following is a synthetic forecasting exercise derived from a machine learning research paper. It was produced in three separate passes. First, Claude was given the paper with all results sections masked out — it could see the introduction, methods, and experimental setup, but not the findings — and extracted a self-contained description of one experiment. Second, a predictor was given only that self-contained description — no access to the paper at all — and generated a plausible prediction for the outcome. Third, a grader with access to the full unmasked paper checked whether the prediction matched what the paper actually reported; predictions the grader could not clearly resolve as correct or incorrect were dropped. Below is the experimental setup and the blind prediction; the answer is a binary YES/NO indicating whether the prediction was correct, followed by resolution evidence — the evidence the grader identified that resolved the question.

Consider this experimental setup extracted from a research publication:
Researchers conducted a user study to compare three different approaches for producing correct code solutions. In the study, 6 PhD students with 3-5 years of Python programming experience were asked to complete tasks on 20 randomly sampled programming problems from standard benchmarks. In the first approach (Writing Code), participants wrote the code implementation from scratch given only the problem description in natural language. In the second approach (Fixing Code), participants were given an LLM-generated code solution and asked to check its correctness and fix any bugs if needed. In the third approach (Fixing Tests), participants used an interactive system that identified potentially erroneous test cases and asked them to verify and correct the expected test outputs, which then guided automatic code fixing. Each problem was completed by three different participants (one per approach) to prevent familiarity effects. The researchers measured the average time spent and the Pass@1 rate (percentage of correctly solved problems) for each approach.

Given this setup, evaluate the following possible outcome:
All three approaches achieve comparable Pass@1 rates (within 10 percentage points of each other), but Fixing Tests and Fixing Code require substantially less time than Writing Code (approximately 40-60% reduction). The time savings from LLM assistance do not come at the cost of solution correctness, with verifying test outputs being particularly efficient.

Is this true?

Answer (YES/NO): NO